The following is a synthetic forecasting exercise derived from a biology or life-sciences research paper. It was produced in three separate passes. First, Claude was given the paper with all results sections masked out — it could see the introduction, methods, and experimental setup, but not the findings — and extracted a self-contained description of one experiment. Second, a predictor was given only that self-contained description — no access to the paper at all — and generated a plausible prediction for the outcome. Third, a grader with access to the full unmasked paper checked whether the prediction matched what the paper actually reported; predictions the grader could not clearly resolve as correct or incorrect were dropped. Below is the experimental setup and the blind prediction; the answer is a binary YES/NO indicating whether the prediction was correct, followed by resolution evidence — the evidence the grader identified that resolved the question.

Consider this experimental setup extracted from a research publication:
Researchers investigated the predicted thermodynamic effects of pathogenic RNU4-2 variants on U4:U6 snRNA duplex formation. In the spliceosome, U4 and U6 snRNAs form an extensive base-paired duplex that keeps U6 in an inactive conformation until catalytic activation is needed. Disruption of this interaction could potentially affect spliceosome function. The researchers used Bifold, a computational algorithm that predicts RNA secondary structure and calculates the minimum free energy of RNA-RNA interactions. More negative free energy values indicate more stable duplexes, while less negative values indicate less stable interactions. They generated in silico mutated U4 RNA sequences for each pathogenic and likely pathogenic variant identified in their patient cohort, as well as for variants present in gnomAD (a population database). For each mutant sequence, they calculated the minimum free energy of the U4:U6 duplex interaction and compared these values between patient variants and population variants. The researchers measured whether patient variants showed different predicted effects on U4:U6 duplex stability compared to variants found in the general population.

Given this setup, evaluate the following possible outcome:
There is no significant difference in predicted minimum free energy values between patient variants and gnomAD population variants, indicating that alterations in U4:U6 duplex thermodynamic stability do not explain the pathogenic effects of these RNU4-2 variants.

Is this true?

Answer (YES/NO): NO